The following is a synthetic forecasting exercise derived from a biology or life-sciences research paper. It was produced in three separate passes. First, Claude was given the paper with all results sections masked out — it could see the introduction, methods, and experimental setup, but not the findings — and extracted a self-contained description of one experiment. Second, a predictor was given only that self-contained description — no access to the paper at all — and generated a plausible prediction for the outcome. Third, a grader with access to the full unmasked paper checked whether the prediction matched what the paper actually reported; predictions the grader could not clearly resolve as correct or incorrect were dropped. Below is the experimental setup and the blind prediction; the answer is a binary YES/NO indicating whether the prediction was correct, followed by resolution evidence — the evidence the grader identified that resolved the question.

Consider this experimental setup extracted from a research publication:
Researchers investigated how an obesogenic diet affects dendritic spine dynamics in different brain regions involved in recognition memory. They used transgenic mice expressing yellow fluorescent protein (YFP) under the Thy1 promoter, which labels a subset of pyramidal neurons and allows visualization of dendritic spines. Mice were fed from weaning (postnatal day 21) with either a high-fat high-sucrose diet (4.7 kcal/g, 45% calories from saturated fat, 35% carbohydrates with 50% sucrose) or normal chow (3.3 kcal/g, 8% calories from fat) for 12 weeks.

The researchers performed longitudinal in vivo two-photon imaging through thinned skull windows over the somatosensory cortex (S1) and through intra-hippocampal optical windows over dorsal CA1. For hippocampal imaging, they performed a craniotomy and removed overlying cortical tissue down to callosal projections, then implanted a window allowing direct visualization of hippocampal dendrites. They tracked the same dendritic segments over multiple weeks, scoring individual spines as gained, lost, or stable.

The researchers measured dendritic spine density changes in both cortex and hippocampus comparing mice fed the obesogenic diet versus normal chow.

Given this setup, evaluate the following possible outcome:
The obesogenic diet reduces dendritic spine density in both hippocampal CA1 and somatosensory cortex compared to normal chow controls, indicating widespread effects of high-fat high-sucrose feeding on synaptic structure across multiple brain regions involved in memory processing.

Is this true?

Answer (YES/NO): NO